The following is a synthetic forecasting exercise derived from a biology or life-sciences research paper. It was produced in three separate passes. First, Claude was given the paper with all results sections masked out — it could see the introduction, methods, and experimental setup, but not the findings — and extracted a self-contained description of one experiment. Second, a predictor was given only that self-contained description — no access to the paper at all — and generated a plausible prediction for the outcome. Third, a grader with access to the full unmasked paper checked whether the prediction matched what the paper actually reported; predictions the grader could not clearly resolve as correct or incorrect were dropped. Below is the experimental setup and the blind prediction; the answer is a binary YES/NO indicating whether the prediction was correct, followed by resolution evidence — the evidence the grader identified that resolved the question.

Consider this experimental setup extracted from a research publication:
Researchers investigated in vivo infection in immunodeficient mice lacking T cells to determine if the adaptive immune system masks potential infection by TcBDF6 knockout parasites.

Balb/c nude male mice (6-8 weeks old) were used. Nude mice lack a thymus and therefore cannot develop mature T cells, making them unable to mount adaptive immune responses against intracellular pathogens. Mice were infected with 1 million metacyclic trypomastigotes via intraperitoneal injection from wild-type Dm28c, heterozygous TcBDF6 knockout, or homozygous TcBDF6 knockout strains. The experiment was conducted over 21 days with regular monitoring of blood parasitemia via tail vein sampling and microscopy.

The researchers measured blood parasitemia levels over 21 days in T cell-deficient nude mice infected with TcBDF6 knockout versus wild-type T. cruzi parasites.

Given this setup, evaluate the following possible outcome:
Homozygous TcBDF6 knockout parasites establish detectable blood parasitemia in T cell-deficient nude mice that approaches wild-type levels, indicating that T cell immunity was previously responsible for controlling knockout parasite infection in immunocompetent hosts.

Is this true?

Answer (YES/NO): NO